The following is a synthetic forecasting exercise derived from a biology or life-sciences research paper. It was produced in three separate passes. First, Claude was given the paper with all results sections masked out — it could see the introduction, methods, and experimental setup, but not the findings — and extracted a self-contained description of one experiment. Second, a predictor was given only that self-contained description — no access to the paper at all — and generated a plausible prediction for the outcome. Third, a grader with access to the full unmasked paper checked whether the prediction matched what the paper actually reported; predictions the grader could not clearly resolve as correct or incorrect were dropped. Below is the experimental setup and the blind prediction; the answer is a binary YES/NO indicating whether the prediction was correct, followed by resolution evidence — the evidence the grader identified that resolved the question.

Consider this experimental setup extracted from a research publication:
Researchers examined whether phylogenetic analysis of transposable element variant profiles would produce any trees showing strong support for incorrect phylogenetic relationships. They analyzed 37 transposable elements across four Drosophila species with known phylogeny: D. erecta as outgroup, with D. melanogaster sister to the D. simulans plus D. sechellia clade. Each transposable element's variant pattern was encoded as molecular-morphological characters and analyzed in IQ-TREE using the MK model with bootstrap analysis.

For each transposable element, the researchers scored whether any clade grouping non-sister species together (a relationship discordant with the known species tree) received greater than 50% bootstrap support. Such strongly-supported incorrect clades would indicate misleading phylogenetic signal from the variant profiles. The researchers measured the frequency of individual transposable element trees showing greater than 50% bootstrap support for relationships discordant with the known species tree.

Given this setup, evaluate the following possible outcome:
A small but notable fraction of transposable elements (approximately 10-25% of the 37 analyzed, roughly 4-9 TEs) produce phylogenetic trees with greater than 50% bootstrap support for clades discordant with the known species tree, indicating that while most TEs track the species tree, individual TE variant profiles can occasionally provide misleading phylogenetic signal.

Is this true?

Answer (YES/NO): NO